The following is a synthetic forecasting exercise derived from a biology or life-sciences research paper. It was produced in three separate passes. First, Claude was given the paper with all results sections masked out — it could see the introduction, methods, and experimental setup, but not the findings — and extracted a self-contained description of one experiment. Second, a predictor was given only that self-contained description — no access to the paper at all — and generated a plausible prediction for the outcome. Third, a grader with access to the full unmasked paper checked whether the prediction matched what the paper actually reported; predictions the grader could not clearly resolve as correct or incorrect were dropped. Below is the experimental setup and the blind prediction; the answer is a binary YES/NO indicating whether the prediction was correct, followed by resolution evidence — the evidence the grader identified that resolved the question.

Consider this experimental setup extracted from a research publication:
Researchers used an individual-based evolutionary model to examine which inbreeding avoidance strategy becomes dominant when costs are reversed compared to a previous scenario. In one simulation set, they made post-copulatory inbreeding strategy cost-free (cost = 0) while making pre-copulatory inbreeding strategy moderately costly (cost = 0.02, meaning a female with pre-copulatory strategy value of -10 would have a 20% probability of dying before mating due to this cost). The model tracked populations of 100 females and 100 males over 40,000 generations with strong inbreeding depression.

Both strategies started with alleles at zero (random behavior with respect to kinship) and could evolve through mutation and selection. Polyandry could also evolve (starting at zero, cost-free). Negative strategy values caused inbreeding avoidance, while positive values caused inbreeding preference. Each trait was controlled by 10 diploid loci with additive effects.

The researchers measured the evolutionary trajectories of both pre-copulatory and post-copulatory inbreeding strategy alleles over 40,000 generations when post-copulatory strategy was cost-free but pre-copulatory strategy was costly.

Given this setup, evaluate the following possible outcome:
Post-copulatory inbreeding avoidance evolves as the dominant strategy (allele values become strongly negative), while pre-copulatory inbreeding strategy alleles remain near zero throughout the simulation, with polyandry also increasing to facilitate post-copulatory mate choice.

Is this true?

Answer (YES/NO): NO